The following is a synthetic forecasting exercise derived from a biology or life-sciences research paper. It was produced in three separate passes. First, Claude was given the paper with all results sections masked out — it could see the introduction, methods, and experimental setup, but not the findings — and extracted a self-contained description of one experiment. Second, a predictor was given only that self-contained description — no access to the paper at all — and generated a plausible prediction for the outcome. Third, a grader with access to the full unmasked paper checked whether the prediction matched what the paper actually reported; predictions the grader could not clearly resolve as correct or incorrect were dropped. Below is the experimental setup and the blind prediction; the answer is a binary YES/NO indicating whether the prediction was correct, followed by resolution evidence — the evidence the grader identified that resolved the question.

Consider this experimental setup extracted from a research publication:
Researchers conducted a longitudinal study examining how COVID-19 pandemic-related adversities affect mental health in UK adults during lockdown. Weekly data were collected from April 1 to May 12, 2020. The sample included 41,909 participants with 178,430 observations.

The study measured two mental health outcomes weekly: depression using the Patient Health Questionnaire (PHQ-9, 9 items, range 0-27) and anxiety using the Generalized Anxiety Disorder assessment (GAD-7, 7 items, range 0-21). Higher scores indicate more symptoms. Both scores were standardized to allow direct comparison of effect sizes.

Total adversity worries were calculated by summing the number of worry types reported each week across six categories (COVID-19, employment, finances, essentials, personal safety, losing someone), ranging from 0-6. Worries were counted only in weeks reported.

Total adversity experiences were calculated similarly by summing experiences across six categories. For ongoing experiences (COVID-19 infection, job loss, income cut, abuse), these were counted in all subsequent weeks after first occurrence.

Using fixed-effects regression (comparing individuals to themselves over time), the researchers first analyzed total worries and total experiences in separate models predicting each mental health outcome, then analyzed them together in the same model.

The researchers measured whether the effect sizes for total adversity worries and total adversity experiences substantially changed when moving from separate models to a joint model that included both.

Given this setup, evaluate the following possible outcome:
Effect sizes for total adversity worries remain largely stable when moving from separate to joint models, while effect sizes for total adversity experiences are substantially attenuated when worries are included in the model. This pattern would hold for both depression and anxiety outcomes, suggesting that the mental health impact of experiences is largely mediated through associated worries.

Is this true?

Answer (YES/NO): NO